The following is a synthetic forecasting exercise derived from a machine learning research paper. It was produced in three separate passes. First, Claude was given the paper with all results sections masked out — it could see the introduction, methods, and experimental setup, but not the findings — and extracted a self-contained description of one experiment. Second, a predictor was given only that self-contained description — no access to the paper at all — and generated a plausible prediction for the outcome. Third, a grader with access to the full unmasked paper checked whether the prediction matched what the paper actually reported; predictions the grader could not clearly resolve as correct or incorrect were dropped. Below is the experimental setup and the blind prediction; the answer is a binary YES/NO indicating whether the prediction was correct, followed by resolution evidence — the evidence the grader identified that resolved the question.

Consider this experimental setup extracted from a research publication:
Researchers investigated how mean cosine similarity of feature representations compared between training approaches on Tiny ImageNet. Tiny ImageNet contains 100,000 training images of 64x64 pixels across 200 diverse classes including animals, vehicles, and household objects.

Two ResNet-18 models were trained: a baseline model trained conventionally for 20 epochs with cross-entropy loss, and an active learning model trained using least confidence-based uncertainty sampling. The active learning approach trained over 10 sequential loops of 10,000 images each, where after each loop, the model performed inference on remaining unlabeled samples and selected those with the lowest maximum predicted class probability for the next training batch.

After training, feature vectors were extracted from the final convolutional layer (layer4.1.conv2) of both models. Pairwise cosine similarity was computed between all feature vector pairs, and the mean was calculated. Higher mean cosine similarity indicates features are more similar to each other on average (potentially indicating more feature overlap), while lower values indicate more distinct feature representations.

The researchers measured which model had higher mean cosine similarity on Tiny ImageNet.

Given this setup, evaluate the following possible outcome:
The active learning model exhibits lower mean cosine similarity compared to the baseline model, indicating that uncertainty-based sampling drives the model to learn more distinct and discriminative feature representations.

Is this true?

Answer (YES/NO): YES